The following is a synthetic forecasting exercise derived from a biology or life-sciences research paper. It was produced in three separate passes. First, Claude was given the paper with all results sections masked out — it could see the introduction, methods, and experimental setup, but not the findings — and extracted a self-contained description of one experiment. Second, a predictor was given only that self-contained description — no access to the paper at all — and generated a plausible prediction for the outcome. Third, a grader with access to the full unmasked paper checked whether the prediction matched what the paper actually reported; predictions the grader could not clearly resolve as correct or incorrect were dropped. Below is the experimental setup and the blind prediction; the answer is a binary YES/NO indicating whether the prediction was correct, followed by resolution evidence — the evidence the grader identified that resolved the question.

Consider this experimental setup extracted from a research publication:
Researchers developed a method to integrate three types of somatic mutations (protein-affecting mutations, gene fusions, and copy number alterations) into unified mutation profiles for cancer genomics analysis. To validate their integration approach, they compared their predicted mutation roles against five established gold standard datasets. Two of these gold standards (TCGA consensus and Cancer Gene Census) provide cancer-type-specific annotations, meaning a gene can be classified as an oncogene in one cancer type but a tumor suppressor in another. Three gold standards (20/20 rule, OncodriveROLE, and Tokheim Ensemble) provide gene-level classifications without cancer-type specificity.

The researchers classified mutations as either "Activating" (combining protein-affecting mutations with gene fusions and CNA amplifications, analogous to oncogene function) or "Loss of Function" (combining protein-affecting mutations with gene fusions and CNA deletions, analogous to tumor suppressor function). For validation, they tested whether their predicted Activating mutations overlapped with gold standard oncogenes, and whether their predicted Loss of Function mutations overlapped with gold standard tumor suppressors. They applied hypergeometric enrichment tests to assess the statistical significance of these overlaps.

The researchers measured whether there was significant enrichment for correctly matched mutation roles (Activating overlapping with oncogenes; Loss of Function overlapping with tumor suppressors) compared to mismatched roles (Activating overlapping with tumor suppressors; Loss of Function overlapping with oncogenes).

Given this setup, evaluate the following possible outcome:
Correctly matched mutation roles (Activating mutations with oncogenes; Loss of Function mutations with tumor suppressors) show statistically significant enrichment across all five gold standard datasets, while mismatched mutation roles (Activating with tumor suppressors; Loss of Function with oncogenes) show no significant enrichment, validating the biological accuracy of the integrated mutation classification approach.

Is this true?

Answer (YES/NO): YES